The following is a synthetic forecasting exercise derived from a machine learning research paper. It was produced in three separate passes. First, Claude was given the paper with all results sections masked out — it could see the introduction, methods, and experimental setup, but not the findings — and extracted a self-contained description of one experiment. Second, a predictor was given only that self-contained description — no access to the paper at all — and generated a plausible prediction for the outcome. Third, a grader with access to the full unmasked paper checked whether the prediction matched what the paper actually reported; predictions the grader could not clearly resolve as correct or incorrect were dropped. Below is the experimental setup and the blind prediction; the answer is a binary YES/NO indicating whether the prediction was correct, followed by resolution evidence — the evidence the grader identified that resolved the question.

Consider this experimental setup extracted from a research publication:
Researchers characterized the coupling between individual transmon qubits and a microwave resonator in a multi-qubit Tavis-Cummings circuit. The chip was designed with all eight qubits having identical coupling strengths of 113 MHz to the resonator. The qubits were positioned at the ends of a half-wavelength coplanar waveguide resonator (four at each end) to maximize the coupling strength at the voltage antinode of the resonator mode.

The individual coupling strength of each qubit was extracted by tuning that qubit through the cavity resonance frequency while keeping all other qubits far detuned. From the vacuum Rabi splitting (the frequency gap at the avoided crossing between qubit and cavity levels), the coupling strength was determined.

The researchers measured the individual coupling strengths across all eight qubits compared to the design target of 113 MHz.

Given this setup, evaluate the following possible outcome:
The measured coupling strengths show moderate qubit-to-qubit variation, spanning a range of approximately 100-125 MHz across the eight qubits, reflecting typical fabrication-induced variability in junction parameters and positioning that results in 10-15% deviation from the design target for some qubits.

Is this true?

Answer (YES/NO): NO